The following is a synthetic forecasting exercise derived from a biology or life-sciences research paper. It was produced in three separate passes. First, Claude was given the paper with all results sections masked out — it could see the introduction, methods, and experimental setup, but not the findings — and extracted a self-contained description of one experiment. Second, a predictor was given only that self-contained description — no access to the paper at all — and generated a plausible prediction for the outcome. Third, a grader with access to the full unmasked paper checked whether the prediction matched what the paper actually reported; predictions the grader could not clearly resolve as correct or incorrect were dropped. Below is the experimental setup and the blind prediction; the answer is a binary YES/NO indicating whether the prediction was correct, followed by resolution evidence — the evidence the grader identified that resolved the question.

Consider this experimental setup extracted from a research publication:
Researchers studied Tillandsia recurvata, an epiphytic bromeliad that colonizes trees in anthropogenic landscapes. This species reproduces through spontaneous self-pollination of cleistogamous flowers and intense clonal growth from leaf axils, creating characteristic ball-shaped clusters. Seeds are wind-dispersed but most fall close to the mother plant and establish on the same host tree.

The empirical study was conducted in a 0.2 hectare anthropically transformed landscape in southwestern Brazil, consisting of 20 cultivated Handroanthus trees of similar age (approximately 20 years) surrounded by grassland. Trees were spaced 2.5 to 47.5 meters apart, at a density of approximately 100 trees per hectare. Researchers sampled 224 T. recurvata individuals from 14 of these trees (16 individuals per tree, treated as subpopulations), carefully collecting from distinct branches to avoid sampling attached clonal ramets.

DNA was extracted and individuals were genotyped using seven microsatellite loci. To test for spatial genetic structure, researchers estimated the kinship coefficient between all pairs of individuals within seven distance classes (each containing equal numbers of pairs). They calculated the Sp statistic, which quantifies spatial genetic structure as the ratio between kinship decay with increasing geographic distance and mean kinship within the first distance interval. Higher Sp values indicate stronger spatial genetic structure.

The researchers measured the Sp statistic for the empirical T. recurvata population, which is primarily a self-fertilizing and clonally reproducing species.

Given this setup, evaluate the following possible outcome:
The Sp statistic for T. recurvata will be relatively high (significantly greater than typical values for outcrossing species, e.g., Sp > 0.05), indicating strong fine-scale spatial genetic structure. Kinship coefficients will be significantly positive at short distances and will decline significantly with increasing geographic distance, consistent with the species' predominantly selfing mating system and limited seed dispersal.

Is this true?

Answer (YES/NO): NO